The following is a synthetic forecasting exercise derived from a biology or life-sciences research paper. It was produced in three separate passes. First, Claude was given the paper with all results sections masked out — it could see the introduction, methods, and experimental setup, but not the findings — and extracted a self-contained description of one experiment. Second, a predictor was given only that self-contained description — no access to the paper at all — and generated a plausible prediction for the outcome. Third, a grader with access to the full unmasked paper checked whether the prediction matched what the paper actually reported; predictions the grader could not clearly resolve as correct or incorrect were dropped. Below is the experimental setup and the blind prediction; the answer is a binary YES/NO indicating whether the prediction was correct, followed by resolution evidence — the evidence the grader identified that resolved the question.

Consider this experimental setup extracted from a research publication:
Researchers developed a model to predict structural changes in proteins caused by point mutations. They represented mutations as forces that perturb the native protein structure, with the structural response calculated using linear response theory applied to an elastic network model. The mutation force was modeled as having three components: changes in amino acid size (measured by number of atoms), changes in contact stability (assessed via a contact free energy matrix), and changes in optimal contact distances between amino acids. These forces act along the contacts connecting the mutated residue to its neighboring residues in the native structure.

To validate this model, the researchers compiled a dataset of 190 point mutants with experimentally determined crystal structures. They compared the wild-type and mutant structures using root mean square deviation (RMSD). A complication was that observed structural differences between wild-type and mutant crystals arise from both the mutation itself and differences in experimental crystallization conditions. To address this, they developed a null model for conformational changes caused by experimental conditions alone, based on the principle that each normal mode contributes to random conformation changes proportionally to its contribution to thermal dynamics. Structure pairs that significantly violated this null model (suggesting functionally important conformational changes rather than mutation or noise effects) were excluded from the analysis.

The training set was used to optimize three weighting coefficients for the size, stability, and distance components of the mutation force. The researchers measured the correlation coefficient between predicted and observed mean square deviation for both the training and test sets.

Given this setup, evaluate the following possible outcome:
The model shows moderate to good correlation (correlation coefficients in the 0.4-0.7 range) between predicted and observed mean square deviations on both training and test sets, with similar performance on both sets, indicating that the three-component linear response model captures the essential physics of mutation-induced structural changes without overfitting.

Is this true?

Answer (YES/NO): NO